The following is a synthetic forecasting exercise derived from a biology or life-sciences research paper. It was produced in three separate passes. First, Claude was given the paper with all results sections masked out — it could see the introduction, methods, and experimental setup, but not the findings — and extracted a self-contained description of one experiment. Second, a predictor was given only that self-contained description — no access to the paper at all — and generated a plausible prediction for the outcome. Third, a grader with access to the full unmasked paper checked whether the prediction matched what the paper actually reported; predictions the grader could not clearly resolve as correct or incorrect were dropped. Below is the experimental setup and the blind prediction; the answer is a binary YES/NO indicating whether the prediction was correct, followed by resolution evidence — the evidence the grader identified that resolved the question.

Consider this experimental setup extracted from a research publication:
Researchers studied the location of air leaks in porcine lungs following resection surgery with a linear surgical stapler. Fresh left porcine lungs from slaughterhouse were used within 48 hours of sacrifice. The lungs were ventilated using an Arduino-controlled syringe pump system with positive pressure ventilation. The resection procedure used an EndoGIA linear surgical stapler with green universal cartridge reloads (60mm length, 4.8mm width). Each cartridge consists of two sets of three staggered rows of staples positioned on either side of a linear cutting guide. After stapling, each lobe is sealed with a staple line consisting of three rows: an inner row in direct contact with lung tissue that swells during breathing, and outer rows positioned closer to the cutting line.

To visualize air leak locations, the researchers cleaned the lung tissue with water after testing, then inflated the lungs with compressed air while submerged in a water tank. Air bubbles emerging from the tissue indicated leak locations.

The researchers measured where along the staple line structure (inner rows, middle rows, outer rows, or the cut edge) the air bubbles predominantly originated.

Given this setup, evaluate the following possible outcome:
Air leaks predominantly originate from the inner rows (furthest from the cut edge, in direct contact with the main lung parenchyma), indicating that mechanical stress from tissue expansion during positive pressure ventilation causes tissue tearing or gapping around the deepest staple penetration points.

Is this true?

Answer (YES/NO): YES